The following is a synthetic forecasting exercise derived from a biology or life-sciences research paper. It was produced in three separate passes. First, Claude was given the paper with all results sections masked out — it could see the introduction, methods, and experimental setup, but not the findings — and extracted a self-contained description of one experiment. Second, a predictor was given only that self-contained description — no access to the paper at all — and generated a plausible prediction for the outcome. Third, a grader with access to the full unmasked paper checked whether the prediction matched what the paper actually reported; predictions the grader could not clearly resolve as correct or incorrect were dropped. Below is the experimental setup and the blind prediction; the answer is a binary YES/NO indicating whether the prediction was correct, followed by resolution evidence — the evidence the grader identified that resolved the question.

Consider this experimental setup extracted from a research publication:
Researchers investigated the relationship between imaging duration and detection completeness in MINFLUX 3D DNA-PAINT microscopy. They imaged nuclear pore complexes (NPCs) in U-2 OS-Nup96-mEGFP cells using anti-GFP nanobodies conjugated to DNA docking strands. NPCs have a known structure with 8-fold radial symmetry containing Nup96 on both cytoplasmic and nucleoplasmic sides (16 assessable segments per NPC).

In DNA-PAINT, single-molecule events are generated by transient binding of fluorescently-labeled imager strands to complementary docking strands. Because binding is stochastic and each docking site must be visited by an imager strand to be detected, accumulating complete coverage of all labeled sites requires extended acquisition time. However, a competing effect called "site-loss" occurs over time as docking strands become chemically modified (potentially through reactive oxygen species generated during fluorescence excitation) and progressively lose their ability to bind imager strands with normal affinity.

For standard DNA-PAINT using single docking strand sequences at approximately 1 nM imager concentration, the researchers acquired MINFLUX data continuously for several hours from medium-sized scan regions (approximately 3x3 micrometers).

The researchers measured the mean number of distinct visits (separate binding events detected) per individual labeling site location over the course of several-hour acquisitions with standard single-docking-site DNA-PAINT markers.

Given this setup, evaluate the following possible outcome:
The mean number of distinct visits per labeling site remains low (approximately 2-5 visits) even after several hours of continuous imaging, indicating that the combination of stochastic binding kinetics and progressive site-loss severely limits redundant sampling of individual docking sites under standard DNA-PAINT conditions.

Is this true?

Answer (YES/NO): NO